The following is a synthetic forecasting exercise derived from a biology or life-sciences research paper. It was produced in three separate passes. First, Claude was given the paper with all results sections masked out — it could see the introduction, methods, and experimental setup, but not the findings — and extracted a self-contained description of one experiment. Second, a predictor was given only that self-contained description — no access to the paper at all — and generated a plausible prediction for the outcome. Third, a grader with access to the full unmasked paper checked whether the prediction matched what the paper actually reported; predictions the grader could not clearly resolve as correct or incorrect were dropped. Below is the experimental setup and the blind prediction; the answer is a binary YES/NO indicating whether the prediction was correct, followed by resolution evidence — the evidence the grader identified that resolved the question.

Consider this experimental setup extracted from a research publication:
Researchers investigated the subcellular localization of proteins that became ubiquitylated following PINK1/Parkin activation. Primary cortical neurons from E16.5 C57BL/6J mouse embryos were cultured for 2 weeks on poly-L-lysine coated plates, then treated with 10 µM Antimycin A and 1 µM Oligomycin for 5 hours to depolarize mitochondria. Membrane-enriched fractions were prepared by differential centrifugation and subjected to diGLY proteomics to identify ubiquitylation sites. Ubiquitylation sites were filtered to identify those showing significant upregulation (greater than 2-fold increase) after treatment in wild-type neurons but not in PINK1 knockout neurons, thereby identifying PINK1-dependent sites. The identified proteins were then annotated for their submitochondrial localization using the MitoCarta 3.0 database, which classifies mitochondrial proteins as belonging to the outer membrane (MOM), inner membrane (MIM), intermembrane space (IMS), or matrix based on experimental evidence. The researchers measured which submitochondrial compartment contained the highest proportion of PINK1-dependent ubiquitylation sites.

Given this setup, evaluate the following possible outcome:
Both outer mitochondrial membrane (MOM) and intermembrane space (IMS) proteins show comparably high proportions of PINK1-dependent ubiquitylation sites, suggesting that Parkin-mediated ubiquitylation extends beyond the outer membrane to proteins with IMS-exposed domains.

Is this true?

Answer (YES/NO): NO